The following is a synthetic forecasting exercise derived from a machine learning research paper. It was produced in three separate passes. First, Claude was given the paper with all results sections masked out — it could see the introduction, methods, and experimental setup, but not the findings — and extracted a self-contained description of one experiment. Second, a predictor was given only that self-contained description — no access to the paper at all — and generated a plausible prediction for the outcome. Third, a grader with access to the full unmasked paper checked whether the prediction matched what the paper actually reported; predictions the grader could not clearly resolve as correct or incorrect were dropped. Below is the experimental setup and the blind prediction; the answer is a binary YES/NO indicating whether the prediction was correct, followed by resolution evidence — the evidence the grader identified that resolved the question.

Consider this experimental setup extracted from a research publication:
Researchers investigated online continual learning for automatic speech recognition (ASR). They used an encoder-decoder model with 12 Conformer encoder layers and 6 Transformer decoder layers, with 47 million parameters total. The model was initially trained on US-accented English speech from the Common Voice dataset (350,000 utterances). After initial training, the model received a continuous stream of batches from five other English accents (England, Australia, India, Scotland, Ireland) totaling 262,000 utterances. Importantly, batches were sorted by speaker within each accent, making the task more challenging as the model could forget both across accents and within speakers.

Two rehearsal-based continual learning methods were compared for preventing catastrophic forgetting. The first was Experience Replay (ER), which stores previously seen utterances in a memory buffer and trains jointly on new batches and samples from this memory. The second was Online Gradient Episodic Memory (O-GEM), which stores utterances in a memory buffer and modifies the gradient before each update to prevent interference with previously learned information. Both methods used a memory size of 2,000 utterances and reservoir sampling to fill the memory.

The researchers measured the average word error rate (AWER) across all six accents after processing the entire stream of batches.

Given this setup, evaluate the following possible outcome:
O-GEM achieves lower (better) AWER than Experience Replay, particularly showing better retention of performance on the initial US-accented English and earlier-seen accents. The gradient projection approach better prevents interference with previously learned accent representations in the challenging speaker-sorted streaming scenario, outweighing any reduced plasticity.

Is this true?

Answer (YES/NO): NO